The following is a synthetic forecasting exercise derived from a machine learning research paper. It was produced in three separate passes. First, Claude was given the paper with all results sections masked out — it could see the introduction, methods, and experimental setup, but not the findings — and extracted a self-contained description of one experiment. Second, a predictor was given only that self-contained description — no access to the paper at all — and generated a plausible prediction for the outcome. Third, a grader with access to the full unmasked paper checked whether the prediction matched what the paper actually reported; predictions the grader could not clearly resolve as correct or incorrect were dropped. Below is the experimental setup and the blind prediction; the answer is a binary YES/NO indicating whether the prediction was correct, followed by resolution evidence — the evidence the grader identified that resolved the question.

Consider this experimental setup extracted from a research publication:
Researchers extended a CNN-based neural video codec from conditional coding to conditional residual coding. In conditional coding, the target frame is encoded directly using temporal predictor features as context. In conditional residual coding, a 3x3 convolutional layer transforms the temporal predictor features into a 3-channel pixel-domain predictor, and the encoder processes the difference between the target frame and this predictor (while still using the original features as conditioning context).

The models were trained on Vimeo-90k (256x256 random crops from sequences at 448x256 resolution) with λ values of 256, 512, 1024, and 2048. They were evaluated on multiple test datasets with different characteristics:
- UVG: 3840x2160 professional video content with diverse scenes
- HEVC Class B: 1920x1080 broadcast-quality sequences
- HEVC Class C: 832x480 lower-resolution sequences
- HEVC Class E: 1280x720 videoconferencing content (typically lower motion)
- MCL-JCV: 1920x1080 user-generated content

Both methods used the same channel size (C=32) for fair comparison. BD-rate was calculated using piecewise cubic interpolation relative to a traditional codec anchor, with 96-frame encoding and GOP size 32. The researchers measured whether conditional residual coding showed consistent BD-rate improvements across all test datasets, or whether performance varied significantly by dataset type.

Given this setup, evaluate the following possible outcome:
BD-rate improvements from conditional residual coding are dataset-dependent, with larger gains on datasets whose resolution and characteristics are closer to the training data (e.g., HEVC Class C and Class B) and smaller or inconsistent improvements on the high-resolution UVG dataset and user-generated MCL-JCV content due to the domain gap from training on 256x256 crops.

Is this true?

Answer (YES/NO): NO